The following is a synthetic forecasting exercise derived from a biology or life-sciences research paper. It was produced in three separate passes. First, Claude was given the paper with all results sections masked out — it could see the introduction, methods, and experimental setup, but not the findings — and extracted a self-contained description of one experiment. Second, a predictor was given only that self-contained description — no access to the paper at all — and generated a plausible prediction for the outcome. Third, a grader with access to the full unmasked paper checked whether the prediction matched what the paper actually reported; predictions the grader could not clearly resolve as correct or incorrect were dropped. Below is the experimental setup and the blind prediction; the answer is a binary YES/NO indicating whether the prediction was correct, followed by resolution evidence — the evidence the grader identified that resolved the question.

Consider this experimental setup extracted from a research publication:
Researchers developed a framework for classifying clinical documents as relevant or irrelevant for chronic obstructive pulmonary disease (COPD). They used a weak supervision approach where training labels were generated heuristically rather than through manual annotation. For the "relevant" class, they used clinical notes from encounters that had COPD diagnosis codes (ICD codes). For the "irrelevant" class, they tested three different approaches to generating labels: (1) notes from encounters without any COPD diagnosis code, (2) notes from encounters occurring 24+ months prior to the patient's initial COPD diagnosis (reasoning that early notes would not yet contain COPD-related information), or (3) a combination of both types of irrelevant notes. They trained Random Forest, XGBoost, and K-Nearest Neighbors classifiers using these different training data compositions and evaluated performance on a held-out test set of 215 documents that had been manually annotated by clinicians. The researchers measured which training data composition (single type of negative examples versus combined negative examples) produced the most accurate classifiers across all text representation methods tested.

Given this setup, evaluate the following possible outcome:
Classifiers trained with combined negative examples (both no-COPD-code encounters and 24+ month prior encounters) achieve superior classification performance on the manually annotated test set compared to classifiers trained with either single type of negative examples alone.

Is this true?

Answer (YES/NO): YES